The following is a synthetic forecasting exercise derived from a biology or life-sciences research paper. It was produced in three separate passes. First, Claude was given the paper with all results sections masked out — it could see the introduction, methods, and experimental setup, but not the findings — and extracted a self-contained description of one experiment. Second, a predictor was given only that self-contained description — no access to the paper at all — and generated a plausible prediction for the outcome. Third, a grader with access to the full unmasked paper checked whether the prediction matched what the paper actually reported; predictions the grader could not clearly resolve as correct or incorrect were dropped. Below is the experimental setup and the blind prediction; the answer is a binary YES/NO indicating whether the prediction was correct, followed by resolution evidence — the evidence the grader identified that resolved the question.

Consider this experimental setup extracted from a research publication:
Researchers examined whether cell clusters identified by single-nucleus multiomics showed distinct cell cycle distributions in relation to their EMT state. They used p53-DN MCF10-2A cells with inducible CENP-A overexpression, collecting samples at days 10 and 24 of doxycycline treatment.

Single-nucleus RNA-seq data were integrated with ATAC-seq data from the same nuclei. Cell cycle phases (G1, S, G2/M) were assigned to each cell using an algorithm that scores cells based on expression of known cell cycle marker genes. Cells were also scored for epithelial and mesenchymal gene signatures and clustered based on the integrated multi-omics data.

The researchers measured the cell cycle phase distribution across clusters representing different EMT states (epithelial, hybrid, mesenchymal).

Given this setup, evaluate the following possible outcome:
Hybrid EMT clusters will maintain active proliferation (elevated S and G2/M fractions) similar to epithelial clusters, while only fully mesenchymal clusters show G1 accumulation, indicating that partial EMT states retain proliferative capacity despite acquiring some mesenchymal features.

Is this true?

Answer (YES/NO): NO